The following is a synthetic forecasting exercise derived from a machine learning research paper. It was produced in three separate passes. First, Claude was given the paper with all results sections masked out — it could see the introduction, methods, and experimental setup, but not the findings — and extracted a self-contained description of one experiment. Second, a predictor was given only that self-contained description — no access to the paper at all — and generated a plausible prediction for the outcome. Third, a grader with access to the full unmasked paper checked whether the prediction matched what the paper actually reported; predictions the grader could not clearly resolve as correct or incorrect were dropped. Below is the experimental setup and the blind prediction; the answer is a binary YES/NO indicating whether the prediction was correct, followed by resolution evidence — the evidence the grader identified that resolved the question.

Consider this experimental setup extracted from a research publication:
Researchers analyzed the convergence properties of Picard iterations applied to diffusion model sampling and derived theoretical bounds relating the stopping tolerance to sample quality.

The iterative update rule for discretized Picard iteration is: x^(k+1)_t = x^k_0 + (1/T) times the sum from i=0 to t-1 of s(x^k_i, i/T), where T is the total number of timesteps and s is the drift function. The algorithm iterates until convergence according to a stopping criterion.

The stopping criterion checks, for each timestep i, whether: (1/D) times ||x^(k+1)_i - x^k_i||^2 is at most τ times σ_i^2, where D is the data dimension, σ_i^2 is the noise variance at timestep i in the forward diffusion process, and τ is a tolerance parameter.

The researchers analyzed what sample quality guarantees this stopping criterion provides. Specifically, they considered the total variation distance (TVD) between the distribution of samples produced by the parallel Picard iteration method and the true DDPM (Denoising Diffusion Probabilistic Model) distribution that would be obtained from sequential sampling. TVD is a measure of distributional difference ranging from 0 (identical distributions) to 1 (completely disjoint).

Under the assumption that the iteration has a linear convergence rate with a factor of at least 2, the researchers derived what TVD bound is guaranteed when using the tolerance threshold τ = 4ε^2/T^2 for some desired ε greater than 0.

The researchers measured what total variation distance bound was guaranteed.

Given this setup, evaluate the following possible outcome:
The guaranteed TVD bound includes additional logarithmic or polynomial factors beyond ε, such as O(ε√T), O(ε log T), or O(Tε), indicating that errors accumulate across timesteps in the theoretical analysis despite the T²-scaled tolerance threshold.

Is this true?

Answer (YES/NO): NO